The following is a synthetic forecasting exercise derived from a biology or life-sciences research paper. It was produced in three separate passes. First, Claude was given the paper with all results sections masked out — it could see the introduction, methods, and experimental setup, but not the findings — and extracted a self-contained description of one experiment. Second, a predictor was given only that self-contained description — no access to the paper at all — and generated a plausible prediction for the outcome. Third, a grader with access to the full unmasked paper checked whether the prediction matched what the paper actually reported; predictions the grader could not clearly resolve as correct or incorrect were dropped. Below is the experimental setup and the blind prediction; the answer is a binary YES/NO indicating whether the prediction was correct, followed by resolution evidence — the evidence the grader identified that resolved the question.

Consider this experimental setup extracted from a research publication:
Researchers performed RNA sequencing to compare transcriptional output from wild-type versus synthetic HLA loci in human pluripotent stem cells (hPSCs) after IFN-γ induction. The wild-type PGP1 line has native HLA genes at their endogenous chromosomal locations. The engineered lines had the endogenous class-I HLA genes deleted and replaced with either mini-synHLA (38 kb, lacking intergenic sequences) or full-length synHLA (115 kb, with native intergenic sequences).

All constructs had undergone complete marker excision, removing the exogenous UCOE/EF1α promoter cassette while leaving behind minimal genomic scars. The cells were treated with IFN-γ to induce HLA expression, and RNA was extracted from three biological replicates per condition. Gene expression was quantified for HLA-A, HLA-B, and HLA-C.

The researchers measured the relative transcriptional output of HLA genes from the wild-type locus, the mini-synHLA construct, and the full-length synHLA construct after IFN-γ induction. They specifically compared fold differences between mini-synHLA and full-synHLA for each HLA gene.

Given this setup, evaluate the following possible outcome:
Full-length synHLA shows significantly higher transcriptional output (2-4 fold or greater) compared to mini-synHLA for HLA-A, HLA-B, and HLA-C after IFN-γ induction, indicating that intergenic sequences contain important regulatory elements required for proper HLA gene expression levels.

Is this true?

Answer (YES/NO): NO